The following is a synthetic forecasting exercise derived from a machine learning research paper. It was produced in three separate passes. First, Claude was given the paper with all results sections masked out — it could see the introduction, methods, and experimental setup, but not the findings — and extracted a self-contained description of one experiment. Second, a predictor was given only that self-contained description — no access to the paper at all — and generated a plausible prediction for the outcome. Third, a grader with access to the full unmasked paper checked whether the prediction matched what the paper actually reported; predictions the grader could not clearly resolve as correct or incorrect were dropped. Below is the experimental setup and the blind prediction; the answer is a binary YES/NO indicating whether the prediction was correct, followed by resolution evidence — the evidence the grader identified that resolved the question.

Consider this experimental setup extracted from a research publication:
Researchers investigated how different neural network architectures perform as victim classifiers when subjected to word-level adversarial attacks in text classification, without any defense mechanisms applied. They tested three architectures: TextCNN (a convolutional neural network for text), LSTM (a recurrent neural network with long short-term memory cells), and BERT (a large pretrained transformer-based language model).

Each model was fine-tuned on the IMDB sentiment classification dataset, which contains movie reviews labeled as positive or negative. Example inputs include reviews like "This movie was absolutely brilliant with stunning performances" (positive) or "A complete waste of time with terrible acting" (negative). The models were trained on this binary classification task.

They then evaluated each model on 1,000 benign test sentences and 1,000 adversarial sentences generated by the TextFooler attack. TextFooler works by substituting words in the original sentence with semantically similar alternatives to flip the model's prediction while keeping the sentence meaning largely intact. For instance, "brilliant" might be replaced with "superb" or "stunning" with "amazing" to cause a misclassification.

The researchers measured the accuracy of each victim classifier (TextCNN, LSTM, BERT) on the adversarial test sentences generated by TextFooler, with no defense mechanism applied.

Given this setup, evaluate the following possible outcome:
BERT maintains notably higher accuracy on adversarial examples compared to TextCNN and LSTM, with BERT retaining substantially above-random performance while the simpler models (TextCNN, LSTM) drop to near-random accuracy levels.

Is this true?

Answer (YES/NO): NO